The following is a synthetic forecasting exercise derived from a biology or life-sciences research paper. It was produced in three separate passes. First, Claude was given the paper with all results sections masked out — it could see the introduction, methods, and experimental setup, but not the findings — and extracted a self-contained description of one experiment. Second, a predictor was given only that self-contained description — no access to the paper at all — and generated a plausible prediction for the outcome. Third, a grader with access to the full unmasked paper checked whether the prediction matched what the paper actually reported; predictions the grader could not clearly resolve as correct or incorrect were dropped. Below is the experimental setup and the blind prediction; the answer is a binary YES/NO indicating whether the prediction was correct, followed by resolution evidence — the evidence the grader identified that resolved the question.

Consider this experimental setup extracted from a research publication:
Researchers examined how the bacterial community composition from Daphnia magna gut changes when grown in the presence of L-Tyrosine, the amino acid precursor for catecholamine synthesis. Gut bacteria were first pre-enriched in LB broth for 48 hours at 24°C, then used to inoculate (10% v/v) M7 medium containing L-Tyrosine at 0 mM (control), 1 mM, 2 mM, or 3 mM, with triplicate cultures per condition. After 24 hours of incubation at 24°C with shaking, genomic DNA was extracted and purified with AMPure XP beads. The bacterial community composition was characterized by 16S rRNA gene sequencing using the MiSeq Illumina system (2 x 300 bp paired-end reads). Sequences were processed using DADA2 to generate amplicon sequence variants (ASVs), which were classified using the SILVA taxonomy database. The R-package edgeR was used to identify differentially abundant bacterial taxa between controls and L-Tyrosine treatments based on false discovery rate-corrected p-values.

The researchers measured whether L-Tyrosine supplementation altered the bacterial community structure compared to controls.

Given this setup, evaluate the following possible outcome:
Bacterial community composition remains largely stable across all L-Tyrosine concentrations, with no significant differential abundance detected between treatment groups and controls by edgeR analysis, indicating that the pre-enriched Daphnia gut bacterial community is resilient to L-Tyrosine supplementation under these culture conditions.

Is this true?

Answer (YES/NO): NO